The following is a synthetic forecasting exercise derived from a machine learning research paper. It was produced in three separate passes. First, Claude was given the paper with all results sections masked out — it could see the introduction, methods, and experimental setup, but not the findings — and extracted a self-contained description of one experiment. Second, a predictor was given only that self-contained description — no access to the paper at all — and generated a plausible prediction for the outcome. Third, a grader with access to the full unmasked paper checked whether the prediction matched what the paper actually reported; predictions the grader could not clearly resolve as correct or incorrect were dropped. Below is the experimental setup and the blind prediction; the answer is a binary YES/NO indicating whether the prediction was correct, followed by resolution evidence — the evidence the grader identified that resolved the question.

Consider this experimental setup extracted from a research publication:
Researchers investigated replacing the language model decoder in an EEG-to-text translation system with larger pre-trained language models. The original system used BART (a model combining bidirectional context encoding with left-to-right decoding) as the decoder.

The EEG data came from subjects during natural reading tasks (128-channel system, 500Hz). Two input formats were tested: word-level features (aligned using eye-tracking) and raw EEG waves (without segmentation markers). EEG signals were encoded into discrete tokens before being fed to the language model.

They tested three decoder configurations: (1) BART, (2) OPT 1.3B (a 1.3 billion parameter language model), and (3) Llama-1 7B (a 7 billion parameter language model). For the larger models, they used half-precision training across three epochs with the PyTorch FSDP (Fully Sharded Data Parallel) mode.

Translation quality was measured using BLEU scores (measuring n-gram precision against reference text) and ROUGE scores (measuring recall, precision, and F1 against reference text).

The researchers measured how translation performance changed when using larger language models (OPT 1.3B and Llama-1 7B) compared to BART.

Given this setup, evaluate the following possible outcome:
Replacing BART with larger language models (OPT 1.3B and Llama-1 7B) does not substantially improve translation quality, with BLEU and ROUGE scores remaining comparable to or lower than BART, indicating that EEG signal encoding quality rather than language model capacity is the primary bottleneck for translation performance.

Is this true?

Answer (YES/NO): NO